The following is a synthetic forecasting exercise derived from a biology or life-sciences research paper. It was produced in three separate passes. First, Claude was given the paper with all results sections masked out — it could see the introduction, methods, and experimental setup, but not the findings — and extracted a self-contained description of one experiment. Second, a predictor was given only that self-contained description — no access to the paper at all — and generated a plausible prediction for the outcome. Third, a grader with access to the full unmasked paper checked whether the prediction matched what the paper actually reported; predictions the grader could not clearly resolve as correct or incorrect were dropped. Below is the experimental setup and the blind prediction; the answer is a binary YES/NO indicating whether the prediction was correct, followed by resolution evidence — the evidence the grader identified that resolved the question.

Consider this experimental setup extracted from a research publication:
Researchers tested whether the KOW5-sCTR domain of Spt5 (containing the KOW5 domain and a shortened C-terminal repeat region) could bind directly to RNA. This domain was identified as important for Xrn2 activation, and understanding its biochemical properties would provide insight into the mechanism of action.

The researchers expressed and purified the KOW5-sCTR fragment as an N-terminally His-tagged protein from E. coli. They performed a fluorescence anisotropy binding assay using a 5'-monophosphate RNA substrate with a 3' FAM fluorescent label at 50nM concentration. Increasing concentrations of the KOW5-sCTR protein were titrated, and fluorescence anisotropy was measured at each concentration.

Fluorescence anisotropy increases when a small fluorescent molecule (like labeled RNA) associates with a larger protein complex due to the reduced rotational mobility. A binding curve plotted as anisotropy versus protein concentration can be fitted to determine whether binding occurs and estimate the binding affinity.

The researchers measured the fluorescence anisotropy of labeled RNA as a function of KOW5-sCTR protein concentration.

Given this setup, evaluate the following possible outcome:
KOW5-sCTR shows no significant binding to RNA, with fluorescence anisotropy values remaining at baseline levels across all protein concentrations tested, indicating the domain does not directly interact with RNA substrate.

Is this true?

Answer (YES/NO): NO